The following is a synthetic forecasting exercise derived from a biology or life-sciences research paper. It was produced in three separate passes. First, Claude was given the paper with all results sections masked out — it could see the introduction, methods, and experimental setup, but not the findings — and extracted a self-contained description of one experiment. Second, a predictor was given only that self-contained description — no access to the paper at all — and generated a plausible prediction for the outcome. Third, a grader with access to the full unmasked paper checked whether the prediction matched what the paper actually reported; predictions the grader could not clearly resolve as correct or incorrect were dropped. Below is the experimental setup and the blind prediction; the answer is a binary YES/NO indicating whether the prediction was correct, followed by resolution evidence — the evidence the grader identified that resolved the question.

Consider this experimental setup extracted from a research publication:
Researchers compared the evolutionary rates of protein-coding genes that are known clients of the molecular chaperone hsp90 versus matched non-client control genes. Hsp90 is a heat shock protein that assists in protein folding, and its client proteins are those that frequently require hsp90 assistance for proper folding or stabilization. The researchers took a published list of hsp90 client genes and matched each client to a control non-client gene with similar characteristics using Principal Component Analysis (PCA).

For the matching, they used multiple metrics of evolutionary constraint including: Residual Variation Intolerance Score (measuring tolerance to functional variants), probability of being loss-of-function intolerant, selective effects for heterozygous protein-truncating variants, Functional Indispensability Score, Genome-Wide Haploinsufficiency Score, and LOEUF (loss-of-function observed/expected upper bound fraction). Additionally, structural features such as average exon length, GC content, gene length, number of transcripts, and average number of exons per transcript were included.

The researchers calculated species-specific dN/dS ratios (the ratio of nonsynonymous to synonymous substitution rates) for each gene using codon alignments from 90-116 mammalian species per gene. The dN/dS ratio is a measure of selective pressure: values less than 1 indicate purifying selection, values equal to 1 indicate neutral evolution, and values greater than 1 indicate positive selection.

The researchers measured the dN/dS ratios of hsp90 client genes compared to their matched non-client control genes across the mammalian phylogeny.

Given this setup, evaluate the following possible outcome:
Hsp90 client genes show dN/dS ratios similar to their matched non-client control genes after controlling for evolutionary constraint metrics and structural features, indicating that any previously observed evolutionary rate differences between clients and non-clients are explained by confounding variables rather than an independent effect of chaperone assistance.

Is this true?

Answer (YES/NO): NO